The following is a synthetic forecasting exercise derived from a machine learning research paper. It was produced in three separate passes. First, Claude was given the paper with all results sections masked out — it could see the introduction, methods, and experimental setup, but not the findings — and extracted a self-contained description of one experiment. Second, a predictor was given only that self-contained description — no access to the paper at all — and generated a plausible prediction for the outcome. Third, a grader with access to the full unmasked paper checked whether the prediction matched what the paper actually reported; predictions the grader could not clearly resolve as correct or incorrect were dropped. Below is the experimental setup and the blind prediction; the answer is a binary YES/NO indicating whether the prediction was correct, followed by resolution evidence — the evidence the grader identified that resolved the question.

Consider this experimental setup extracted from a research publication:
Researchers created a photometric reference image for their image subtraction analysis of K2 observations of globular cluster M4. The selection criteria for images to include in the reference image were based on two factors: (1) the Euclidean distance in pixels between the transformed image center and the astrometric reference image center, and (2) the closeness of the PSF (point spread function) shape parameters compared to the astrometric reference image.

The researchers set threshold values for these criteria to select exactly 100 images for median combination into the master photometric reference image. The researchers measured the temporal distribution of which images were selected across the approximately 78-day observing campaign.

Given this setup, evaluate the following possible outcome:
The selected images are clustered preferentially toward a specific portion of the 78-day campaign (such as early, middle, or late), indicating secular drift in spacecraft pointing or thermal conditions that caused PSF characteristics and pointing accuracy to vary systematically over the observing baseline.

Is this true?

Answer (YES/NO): YES